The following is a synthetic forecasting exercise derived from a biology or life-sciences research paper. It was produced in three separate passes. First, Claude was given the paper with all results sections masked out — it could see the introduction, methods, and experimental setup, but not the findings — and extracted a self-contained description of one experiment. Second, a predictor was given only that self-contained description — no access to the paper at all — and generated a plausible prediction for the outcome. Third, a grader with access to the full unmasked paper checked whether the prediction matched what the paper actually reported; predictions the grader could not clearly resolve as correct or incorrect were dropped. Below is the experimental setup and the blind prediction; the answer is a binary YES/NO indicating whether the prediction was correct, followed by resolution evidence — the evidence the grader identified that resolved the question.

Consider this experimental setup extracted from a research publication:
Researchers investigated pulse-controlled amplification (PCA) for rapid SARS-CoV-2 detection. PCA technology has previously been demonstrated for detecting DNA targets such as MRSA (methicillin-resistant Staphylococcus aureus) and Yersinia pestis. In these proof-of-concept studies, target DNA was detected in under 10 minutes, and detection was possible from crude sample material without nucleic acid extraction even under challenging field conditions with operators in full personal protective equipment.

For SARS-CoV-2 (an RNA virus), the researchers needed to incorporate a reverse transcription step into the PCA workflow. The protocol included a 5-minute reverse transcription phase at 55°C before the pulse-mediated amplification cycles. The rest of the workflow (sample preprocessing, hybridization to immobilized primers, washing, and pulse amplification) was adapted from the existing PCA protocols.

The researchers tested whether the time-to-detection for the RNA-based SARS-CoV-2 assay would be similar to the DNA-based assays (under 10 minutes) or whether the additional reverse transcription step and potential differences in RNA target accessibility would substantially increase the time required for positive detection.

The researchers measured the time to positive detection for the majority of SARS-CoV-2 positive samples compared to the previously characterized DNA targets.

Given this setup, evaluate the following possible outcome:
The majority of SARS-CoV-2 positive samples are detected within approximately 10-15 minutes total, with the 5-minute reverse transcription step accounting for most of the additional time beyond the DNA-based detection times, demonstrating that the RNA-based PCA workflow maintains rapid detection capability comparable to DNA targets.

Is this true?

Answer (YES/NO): YES